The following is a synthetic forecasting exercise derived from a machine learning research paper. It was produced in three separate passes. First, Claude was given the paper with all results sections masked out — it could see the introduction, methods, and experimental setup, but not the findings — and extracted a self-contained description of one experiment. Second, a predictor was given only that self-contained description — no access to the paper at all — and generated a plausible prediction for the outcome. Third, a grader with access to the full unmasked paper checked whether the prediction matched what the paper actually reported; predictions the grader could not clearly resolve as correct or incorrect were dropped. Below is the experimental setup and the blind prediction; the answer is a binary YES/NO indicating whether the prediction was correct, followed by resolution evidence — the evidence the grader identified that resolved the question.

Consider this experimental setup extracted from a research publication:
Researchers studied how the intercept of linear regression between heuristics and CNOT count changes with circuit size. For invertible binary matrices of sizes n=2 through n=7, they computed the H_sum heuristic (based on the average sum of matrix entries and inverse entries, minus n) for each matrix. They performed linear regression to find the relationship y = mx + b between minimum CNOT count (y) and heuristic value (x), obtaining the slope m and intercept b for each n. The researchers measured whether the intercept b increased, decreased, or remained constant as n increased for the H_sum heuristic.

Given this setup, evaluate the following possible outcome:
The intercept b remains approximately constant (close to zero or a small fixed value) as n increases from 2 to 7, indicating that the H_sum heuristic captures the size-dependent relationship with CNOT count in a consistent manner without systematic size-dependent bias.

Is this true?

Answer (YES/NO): NO